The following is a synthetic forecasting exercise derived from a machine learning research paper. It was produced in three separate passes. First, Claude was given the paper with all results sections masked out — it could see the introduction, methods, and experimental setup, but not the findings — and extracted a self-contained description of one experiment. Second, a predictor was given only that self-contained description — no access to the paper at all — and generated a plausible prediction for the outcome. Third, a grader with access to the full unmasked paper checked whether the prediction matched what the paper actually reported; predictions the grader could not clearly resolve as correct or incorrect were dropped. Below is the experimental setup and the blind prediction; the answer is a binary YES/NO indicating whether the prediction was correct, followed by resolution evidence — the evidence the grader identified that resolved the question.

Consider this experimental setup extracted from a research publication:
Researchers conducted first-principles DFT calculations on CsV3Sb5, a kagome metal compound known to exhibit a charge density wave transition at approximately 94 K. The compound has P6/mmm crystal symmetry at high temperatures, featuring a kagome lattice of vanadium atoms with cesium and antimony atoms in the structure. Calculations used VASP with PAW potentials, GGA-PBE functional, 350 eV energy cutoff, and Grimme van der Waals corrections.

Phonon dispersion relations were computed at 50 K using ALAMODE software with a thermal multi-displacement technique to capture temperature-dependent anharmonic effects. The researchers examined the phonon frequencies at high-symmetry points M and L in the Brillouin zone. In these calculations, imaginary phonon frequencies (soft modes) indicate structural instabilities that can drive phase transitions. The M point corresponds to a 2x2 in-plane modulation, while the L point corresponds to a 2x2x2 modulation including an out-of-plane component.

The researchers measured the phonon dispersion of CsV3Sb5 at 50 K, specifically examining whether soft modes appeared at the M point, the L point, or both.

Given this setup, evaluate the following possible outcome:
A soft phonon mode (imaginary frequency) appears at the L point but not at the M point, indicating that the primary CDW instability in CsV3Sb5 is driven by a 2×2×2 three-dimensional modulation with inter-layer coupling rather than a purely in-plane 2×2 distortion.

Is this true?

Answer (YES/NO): NO